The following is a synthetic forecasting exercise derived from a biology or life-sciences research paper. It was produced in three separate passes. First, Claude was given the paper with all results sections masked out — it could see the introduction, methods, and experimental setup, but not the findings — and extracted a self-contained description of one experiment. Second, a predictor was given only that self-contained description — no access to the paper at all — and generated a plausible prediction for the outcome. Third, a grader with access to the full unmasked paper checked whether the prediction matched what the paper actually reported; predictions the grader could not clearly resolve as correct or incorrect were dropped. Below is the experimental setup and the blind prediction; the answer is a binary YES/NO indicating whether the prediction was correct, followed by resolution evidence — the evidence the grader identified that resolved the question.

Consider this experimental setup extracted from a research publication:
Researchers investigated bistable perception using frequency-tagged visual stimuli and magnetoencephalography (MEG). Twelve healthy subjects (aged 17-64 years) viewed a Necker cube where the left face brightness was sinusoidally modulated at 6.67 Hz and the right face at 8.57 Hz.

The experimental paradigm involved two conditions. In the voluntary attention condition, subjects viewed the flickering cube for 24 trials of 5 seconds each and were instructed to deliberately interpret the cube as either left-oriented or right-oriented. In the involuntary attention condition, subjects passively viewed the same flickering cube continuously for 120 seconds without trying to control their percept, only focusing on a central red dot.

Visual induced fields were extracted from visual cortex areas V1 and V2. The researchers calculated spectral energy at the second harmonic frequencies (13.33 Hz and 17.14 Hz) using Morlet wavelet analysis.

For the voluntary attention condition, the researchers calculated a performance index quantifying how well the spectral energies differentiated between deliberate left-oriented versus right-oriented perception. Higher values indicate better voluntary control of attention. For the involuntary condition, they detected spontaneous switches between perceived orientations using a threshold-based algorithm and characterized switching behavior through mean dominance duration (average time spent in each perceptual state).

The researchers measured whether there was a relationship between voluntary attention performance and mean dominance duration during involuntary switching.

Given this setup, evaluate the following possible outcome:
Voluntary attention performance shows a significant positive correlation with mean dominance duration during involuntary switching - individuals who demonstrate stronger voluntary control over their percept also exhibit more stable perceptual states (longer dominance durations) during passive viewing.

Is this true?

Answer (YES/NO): NO